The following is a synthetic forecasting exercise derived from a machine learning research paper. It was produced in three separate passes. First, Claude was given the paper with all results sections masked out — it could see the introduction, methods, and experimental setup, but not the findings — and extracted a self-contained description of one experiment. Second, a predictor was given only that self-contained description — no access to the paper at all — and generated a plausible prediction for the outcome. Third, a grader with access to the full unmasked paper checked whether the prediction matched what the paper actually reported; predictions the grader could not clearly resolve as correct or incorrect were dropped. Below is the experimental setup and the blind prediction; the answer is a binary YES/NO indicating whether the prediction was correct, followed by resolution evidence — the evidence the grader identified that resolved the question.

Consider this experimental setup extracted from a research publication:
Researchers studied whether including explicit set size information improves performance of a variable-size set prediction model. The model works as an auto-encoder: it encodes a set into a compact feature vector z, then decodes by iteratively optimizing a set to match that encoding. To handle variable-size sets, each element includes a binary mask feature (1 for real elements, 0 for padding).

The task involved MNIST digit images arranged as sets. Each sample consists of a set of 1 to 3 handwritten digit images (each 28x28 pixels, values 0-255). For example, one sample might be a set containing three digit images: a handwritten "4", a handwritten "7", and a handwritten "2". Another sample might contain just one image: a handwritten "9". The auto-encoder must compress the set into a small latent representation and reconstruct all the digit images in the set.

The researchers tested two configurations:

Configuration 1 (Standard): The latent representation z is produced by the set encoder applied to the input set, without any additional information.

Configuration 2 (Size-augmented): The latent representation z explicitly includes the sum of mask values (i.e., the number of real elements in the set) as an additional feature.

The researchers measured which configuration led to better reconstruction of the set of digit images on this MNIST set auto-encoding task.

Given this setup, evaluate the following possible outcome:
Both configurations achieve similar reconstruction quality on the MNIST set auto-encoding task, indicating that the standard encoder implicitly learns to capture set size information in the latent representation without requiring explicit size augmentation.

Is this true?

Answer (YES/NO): NO